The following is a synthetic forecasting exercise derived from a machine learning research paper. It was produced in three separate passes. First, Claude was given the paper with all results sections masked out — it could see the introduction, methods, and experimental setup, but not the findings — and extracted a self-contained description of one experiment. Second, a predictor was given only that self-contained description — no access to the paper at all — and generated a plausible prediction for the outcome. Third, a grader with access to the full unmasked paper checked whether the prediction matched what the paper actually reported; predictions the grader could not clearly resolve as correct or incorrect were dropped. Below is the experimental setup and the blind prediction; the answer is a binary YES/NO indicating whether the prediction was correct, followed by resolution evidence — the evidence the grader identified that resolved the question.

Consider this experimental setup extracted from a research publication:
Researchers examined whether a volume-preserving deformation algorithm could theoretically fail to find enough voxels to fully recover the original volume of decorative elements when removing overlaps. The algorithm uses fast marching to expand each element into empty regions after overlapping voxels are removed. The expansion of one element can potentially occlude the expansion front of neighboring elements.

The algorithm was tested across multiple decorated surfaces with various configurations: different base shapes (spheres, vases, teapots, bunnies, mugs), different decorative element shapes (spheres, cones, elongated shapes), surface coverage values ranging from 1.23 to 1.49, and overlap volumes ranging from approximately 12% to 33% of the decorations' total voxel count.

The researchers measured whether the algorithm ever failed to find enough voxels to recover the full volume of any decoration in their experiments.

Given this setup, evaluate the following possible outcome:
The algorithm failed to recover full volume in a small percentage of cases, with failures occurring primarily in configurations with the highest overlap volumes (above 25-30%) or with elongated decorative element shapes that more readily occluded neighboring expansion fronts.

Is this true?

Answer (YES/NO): NO